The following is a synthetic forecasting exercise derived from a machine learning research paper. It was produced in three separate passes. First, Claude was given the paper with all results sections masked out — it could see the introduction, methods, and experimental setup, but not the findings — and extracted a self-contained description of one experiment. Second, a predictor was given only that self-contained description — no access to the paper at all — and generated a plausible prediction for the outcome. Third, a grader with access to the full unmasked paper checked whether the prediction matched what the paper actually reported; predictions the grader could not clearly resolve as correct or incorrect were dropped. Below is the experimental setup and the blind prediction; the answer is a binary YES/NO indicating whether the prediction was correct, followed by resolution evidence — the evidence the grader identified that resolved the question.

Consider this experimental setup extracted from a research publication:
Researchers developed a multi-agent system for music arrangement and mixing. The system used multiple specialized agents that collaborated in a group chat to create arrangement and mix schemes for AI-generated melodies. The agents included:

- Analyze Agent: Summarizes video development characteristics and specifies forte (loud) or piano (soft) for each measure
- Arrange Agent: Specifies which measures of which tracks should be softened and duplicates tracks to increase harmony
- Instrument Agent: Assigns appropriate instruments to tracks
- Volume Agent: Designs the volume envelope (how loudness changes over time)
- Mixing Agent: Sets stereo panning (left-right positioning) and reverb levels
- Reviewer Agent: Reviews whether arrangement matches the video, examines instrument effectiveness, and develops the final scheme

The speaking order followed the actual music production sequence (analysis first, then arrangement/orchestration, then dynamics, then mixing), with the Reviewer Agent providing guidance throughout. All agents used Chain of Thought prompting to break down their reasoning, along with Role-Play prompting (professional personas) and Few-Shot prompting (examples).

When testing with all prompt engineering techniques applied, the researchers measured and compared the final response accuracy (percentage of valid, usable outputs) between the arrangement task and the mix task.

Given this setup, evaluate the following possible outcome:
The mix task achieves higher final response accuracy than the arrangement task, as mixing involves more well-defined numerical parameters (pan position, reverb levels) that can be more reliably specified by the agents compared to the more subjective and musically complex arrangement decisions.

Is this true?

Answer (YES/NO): YES